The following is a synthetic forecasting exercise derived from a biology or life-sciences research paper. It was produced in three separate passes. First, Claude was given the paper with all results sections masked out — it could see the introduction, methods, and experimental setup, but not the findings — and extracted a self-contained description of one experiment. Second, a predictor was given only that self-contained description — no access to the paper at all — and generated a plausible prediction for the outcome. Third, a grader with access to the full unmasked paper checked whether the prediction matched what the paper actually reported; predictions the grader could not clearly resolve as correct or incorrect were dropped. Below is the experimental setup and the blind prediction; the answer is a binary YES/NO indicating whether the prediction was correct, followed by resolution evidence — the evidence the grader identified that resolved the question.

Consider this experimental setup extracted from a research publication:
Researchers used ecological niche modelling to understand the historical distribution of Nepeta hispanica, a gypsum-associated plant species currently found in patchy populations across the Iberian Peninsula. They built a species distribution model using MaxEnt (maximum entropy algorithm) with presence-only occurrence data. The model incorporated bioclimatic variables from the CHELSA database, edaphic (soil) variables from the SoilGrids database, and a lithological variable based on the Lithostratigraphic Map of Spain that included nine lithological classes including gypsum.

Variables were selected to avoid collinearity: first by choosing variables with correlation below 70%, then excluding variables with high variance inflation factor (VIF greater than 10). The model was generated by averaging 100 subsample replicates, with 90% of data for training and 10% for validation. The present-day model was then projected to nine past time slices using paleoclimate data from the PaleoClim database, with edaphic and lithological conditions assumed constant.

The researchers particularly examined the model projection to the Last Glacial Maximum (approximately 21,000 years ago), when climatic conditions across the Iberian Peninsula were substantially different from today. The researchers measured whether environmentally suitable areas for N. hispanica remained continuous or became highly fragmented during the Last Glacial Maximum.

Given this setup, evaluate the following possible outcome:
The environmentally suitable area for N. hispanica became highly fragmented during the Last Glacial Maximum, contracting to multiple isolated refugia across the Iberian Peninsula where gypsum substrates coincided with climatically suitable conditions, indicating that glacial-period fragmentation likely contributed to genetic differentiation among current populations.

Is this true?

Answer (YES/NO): NO